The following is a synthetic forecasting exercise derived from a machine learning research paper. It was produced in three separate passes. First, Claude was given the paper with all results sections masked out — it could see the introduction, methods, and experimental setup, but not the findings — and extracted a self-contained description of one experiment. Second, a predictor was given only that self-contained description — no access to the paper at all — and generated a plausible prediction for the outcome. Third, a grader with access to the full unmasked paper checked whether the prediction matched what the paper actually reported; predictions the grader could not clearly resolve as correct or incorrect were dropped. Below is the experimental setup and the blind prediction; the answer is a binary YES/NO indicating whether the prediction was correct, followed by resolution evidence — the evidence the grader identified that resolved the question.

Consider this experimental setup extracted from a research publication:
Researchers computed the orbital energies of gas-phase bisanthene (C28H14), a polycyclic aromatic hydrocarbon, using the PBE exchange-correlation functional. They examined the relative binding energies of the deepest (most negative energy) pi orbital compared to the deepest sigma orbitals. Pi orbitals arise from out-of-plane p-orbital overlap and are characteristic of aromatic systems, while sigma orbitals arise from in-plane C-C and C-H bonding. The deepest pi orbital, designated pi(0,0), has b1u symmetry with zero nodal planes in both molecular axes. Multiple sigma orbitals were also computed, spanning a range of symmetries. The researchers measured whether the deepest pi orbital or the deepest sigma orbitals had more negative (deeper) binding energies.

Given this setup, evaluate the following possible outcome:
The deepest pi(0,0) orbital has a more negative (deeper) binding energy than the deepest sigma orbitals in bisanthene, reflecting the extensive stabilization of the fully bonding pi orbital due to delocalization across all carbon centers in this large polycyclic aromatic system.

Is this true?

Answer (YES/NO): NO